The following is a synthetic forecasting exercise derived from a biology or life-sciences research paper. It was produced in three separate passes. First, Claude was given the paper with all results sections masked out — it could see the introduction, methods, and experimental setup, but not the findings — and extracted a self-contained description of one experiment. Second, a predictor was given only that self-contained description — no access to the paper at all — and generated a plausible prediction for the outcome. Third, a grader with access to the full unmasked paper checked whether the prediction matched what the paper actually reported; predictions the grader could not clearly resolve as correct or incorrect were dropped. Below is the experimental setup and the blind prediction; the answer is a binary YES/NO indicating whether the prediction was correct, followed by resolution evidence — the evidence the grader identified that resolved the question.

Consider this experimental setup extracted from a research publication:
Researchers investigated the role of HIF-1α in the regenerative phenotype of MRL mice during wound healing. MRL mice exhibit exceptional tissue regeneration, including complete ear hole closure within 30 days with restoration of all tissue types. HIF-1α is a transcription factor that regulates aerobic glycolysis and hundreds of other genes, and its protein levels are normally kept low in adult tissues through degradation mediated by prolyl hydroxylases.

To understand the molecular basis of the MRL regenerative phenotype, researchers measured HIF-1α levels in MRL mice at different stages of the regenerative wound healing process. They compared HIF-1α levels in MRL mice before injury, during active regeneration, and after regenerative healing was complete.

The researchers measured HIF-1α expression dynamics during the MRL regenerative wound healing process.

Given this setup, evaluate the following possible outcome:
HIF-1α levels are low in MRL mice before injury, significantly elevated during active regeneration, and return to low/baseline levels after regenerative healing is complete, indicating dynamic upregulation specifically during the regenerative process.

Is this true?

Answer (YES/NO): YES